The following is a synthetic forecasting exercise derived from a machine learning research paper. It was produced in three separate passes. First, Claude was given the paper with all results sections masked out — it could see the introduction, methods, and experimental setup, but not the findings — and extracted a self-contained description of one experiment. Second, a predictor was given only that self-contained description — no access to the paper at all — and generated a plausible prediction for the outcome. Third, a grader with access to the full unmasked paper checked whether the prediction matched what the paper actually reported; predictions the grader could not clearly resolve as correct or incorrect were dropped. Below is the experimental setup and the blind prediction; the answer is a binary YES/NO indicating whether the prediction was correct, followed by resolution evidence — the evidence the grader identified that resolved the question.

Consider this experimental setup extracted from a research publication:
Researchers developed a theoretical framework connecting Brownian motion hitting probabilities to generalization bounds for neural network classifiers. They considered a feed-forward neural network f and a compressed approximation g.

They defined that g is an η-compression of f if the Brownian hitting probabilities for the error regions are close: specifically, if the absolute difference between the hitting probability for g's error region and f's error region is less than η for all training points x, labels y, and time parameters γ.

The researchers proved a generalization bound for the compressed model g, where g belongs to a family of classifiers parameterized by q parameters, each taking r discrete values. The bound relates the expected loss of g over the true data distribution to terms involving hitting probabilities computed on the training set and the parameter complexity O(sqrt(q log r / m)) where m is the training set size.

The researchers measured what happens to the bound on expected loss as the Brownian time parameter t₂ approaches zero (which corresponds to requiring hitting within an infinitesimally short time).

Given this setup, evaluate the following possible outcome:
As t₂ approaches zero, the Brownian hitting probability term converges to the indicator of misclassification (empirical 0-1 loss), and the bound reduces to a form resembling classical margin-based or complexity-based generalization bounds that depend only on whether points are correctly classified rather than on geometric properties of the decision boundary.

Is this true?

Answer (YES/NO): YES